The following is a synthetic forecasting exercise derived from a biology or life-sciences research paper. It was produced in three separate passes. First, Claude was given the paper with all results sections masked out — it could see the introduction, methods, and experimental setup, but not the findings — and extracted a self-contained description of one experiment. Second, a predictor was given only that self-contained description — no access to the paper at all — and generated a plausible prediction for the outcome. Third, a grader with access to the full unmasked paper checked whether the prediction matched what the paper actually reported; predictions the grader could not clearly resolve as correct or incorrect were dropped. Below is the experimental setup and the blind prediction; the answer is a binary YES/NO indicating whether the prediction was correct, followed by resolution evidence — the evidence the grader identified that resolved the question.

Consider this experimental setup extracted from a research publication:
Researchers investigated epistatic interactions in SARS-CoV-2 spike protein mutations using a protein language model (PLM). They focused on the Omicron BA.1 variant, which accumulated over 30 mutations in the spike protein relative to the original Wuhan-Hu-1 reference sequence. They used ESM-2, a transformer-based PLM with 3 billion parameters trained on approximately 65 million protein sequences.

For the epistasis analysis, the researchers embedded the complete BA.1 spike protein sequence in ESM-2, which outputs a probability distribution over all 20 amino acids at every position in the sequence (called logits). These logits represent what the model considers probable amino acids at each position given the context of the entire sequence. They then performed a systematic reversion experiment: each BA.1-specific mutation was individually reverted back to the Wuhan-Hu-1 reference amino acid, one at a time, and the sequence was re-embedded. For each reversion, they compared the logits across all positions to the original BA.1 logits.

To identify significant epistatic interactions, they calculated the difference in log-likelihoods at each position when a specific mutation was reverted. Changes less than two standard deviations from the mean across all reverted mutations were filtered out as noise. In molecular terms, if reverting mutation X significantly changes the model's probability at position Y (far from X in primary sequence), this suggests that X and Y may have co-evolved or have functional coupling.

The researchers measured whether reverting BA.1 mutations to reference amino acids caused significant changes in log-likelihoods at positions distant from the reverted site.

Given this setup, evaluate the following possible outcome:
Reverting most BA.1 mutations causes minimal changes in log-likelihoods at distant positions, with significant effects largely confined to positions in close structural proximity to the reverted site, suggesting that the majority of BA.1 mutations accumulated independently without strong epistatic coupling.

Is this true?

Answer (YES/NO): NO